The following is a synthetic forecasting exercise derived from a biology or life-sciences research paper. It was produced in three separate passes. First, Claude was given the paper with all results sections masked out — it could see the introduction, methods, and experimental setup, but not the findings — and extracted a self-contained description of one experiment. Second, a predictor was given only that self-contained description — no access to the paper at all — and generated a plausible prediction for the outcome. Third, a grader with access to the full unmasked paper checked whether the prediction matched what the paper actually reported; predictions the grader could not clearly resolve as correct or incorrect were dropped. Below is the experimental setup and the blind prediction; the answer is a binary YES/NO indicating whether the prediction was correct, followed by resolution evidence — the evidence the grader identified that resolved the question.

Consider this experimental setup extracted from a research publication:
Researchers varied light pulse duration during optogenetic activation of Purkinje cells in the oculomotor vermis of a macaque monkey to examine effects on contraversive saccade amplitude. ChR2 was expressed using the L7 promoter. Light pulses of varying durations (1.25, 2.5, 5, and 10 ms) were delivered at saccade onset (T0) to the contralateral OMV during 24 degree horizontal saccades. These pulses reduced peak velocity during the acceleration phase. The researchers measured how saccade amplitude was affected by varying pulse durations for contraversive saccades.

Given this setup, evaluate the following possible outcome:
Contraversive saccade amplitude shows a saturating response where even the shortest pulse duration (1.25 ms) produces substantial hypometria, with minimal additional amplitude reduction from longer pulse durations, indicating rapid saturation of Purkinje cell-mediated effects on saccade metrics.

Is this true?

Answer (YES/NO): NO